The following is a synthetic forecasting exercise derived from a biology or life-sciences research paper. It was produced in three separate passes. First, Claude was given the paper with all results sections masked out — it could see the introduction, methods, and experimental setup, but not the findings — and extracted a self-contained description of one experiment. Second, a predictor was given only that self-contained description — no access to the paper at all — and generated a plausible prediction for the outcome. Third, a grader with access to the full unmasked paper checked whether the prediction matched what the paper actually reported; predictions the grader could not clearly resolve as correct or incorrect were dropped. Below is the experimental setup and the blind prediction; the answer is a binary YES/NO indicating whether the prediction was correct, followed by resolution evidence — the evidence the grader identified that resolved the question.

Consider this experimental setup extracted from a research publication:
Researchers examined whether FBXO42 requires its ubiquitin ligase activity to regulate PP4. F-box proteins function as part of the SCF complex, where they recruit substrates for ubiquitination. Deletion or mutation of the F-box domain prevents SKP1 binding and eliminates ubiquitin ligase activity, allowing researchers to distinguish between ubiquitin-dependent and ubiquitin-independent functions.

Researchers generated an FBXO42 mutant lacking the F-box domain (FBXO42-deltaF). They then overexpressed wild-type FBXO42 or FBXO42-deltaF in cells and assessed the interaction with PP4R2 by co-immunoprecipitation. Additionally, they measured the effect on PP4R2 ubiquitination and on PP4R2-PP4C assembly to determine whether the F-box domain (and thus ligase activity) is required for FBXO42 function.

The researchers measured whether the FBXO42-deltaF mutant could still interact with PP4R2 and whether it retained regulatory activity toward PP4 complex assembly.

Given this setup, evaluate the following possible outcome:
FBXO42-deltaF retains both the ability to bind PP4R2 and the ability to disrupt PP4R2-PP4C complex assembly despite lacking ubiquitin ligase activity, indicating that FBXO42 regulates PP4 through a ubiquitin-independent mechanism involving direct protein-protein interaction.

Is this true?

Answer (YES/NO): NO